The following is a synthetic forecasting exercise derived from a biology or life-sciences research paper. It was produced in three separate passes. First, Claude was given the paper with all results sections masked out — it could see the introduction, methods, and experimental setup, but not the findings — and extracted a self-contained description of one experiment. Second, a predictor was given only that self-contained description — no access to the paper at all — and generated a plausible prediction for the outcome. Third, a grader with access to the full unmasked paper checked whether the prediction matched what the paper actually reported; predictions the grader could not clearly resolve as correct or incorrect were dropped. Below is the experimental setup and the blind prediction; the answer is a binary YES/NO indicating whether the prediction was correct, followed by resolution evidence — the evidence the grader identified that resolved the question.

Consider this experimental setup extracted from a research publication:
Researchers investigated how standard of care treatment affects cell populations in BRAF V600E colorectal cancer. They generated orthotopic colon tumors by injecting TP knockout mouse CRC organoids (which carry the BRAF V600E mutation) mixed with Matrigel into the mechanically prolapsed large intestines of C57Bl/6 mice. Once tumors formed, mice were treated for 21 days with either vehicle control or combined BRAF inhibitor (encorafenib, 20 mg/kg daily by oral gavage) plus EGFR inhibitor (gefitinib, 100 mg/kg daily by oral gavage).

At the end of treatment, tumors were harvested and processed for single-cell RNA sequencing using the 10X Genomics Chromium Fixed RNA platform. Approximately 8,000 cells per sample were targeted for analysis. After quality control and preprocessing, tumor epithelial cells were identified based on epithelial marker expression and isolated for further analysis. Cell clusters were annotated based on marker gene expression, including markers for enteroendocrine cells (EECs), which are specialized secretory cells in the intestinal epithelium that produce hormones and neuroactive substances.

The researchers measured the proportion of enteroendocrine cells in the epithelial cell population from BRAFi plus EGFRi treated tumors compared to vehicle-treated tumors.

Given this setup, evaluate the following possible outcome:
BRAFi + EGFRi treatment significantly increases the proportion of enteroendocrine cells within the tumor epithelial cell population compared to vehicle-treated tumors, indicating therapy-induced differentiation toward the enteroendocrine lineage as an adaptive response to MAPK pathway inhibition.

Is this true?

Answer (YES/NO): YES